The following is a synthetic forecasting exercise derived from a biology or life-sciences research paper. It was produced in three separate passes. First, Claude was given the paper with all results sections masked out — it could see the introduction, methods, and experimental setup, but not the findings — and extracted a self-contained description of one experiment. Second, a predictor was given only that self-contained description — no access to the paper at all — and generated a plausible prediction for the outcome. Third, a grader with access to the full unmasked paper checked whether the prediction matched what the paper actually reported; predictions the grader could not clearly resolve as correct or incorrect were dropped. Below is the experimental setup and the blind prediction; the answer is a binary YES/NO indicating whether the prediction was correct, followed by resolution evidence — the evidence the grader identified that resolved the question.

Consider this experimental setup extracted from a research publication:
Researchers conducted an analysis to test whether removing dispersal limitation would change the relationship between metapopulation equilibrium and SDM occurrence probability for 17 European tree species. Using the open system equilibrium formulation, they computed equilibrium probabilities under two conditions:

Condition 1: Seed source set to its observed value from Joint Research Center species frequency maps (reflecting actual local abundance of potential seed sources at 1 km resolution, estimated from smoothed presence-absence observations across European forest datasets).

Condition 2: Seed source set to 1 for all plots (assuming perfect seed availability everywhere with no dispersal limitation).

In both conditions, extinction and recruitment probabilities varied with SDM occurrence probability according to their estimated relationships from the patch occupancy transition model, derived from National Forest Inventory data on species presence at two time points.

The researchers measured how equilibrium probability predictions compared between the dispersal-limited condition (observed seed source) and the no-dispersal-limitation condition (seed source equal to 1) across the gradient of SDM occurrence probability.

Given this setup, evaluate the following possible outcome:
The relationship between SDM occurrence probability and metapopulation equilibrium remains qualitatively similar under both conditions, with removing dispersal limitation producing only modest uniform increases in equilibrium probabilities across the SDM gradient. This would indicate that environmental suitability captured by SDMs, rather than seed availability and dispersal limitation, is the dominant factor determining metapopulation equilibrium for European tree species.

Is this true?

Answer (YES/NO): NO